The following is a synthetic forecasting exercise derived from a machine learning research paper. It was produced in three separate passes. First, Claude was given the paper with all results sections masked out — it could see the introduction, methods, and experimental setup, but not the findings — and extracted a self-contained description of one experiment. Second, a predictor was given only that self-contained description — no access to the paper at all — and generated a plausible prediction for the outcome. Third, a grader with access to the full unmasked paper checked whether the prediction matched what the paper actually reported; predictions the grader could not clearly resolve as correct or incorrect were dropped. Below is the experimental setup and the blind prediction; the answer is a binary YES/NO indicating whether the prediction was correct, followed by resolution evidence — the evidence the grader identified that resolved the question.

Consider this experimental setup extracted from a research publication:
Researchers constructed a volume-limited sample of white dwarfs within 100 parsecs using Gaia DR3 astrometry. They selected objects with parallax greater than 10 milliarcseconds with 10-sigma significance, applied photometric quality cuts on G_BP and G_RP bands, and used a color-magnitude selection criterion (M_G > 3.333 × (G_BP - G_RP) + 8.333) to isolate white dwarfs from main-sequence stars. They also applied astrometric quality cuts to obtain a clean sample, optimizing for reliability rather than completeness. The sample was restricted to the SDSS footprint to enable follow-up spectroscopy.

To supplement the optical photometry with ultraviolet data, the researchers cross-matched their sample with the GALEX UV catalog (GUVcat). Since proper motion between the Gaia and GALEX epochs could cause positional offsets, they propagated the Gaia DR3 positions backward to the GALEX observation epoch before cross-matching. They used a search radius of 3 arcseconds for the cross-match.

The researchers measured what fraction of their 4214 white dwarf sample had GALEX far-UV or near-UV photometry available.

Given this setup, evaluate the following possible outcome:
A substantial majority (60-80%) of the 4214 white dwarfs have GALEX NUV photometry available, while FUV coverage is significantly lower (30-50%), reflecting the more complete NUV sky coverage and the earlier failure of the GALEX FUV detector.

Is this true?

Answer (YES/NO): NO